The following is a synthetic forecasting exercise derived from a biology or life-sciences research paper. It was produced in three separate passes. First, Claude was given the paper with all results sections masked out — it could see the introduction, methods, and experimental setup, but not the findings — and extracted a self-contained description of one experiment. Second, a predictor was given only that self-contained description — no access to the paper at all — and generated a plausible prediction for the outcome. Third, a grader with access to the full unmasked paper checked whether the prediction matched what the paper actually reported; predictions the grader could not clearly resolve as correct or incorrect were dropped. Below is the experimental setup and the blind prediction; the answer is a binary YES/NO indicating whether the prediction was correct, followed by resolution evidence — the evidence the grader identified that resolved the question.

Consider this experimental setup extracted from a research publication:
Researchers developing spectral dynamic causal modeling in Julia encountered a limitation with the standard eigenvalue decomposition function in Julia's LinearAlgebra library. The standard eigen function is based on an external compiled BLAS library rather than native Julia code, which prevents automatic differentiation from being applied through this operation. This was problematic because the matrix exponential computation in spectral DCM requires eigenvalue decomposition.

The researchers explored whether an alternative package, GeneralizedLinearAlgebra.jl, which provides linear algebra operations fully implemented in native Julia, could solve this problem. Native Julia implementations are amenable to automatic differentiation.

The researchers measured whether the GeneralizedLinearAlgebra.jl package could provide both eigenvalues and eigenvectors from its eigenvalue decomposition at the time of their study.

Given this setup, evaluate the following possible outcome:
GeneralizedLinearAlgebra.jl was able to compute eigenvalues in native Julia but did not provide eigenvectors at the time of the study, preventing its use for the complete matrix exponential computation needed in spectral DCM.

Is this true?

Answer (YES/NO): YES